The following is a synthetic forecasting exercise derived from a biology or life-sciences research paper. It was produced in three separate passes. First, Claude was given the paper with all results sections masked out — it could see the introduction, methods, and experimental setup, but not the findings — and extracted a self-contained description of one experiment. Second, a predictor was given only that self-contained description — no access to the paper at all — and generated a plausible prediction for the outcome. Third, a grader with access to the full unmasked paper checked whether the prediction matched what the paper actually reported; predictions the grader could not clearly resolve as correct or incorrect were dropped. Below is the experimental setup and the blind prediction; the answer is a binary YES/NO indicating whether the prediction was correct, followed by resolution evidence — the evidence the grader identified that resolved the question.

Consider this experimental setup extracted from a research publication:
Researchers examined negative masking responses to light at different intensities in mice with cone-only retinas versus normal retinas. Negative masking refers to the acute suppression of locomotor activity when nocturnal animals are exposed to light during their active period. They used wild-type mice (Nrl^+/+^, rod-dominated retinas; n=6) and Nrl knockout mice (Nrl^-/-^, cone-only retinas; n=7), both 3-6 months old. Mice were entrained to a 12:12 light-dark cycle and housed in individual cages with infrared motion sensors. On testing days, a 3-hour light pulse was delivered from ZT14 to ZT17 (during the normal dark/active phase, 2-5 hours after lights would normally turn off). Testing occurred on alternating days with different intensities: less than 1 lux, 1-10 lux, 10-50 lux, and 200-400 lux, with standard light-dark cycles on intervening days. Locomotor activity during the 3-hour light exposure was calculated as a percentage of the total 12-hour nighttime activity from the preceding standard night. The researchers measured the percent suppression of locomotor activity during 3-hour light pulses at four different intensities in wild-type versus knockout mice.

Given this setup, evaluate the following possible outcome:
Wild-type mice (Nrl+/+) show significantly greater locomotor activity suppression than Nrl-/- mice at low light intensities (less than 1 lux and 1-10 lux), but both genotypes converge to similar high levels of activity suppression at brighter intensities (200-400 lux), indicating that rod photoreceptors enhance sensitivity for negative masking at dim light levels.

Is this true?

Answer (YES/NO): YES